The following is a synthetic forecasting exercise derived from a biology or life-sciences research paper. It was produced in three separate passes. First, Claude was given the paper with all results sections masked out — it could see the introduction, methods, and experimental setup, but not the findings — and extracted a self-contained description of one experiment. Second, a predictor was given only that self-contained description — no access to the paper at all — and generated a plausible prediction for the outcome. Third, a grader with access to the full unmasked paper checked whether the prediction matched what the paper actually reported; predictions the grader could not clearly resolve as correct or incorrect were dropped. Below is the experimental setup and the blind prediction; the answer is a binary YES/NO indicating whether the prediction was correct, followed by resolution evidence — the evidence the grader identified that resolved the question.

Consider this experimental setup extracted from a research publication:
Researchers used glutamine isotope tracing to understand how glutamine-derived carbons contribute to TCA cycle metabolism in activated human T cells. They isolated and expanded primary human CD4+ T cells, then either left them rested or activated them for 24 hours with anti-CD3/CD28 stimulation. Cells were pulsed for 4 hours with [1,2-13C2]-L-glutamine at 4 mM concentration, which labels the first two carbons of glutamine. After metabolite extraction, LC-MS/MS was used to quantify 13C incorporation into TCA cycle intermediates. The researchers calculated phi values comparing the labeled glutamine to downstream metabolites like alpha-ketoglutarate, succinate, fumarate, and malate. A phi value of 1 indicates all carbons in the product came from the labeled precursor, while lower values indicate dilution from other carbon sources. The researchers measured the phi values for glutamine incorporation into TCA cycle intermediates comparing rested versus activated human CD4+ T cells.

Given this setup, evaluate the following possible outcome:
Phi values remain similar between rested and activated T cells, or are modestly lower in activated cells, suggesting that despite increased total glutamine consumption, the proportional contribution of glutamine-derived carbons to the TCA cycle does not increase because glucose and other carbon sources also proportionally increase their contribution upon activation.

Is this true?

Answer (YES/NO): NO